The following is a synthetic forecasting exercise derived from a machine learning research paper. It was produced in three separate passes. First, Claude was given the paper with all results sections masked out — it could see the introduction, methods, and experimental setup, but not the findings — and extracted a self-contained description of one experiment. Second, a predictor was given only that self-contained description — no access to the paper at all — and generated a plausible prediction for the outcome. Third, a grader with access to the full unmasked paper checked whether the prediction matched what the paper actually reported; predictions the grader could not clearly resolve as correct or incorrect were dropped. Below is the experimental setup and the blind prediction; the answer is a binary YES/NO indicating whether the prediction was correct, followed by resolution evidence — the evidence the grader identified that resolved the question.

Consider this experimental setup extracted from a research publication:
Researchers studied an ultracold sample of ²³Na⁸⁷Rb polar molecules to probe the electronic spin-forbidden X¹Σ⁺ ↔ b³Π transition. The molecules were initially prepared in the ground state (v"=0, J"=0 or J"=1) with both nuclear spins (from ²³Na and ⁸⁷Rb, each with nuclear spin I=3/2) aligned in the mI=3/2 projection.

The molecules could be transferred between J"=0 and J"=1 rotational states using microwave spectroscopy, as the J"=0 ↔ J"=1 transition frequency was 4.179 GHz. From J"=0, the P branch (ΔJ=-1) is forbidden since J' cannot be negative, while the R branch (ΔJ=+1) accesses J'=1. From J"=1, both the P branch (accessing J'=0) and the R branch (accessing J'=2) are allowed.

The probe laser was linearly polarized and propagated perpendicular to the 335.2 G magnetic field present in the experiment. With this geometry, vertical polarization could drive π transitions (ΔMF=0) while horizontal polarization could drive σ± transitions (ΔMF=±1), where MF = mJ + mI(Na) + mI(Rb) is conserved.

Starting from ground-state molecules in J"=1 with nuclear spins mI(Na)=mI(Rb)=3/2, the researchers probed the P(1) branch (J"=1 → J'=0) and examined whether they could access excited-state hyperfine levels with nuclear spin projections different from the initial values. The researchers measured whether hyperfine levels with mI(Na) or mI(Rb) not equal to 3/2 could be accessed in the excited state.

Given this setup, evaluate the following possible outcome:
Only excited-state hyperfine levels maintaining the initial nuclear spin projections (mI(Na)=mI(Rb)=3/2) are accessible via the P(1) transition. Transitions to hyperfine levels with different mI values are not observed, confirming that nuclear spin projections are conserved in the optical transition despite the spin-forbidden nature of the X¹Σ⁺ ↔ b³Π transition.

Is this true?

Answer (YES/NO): NO